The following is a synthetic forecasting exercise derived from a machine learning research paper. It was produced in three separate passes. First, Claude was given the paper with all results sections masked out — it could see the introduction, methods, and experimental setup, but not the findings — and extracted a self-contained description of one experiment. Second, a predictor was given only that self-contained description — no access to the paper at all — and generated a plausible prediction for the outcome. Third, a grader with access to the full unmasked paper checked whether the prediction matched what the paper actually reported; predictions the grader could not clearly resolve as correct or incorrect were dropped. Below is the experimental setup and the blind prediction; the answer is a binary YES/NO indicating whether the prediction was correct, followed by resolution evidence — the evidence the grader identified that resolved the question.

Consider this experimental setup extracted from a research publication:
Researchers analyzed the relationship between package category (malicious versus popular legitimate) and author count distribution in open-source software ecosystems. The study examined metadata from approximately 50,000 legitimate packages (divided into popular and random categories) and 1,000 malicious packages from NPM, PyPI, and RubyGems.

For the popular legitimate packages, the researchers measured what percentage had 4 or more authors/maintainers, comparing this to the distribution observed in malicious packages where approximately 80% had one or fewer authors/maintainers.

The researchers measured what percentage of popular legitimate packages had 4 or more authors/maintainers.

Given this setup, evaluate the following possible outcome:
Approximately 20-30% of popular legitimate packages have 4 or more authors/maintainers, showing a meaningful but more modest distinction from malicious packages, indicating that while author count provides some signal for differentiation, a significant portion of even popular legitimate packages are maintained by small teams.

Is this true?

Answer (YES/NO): NO